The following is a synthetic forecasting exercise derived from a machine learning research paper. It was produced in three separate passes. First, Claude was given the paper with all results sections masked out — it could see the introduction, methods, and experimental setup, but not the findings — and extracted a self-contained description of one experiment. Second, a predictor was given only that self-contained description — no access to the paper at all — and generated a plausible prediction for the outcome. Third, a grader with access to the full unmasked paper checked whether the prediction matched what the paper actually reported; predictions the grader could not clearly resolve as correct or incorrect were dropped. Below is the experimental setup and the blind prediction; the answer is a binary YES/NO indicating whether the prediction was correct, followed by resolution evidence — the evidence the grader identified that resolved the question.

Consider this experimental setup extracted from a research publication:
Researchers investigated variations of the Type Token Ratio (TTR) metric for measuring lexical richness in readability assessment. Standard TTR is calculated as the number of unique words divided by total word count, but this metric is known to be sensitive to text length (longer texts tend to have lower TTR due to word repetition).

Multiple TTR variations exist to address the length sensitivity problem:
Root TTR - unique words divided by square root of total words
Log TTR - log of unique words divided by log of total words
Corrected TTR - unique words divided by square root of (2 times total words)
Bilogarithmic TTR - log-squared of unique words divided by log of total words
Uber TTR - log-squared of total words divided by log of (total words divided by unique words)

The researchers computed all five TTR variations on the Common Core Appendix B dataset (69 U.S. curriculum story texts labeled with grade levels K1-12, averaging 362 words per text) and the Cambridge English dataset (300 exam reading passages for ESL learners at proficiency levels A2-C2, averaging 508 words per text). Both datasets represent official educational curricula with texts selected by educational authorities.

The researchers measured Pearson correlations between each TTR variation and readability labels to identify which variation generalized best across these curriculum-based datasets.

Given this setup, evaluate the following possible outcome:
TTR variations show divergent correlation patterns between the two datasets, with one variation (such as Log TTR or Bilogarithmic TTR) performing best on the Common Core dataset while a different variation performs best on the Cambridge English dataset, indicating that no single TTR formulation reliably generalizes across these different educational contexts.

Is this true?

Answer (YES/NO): NO